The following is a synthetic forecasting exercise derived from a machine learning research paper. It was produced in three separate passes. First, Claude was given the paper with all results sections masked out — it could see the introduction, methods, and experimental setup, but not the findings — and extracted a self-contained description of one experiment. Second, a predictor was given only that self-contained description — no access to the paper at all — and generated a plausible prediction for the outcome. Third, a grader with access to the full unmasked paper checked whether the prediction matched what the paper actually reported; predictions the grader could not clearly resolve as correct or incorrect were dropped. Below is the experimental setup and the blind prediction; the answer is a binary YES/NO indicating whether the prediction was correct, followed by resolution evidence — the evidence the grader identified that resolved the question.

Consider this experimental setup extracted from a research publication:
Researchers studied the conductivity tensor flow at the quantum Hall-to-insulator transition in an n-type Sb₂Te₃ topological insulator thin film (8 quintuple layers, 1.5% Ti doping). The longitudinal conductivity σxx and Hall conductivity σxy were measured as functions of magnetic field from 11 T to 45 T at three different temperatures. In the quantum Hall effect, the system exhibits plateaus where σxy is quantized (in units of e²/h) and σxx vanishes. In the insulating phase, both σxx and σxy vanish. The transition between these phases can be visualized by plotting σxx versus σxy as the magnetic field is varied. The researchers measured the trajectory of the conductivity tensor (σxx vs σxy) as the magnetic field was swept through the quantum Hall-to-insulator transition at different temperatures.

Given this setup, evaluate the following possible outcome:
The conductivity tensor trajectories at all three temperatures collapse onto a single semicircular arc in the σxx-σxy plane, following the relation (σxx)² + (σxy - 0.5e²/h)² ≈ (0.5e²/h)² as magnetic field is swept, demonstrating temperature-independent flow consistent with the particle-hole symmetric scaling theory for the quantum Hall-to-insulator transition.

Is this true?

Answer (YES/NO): NO